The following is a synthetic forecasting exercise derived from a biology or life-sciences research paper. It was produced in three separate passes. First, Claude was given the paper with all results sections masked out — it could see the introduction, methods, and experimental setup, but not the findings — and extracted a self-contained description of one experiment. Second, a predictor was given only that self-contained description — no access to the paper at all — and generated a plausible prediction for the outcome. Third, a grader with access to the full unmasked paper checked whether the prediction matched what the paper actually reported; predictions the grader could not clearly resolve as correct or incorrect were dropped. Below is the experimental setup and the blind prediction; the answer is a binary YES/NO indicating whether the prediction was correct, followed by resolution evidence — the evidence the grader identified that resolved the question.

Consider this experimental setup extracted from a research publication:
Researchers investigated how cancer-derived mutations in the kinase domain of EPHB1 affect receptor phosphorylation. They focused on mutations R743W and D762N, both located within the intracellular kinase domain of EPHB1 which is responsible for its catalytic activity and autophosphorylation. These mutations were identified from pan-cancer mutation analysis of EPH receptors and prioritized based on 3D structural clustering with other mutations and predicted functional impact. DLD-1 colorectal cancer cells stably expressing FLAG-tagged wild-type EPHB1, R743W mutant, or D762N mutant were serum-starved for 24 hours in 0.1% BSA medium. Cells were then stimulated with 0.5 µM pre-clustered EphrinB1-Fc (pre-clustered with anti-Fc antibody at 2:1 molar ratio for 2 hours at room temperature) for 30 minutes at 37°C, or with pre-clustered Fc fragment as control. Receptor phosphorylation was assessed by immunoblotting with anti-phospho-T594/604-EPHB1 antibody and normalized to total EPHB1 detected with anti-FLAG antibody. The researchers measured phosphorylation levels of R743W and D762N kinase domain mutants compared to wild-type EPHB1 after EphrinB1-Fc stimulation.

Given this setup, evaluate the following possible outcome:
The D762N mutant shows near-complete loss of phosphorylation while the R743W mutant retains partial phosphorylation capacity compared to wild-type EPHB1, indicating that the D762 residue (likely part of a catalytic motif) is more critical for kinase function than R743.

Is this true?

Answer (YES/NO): NO